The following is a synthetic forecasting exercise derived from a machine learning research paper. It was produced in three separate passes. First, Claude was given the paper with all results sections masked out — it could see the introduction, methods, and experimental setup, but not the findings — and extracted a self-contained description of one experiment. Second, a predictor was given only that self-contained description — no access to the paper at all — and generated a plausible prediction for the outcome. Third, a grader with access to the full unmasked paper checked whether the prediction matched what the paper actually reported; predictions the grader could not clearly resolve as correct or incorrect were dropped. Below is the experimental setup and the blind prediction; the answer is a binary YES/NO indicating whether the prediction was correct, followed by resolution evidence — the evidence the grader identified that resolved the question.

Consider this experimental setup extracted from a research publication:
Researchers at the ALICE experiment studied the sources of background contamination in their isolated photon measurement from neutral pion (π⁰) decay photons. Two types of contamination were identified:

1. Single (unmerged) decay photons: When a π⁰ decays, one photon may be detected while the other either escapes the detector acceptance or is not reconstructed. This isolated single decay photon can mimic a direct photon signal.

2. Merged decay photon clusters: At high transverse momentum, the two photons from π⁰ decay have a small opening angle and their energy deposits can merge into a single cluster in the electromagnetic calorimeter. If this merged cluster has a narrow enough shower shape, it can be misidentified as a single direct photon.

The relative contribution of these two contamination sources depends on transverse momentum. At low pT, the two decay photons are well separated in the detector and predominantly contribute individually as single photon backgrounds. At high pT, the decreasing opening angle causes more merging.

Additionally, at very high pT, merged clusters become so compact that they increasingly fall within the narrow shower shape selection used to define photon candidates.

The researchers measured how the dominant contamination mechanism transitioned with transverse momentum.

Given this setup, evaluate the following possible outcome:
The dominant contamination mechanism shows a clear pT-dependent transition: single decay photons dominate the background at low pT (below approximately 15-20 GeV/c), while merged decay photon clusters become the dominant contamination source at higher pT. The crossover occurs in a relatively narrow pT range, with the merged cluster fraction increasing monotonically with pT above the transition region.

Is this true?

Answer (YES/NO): YES